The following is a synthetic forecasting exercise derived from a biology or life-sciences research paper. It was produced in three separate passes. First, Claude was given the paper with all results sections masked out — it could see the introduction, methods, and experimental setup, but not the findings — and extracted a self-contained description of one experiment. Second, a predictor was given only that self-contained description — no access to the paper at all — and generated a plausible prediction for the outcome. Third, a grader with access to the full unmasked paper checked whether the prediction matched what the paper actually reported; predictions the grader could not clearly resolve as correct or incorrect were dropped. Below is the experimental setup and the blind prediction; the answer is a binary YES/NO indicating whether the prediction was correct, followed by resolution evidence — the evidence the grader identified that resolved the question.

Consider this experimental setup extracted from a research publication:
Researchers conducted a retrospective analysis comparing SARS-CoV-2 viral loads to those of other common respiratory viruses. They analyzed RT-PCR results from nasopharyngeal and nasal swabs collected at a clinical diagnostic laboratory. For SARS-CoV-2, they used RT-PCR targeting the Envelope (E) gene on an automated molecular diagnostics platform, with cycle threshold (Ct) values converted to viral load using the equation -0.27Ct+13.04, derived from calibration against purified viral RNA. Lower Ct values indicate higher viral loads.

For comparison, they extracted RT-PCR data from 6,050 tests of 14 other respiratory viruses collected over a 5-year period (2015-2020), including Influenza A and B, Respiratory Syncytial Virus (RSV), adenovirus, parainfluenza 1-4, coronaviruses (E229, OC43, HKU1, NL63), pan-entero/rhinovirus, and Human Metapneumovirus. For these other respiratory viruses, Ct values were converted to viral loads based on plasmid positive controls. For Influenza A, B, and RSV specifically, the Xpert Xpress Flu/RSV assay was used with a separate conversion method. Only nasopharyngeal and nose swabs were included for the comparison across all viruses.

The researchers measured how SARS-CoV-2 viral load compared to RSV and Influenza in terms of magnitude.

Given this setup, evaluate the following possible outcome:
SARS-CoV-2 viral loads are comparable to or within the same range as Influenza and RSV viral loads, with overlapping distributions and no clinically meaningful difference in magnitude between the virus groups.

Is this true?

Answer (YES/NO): YES